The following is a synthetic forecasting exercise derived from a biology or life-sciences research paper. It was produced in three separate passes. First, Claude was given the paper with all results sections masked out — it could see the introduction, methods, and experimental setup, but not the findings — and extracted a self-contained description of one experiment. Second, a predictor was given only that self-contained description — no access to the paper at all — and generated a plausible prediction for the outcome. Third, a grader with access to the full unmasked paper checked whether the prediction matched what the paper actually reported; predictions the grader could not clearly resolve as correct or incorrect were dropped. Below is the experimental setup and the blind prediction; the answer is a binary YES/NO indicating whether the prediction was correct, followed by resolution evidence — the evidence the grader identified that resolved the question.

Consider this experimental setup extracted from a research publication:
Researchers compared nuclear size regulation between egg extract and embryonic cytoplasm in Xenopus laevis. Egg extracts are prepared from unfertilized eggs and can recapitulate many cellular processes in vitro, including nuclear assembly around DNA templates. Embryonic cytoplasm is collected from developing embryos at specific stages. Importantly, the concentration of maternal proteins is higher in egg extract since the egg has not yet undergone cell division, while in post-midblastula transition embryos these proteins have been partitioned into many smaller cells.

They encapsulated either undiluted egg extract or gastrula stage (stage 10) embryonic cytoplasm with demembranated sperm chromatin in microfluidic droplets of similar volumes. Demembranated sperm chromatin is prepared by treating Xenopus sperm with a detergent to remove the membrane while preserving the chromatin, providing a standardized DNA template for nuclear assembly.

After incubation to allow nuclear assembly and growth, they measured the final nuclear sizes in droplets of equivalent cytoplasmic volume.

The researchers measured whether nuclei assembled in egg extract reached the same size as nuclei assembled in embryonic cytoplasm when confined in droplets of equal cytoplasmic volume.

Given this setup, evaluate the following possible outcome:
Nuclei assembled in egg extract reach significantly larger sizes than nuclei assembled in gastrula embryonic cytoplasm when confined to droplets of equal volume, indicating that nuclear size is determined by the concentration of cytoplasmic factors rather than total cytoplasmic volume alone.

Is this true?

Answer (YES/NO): YES